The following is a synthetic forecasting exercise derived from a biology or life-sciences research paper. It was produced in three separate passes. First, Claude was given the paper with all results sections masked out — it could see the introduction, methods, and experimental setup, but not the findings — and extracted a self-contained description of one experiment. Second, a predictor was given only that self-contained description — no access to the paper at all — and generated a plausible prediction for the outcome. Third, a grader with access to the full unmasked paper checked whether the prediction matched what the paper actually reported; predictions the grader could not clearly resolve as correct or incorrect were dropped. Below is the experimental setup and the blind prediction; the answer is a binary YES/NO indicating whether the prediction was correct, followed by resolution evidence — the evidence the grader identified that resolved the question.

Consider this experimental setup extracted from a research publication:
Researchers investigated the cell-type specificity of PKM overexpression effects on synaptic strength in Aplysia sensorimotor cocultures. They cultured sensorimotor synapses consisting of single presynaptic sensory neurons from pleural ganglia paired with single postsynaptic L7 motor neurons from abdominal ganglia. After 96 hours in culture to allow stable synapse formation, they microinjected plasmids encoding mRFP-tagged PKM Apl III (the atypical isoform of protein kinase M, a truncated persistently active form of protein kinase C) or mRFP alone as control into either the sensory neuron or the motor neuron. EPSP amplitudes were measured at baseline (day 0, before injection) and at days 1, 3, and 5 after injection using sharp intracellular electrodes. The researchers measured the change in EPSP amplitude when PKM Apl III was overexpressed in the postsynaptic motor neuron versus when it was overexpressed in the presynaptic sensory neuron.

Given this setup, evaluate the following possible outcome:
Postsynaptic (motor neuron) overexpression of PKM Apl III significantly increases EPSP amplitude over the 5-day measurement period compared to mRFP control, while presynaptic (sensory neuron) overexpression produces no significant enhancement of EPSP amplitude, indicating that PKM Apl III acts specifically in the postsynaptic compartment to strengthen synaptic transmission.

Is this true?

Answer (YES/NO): YES